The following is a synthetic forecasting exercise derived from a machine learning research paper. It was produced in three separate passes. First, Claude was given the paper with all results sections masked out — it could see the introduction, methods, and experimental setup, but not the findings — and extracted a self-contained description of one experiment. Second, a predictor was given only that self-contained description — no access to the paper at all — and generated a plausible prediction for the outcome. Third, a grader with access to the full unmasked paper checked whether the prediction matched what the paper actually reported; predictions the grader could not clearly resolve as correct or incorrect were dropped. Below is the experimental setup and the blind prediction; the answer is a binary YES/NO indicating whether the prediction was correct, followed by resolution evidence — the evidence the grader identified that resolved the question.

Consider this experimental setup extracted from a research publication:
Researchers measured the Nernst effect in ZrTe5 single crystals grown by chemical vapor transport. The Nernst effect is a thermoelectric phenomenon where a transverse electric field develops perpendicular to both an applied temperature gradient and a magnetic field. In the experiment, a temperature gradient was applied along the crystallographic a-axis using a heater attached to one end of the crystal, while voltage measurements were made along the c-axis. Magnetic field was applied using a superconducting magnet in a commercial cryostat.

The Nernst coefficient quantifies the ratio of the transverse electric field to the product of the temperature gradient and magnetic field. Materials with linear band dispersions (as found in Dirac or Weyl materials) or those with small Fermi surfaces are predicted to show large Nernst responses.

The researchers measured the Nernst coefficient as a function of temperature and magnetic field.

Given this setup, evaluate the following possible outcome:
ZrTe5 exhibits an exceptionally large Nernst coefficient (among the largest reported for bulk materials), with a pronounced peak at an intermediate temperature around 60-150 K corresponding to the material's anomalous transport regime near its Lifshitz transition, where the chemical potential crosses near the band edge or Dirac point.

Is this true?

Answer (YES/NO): YES